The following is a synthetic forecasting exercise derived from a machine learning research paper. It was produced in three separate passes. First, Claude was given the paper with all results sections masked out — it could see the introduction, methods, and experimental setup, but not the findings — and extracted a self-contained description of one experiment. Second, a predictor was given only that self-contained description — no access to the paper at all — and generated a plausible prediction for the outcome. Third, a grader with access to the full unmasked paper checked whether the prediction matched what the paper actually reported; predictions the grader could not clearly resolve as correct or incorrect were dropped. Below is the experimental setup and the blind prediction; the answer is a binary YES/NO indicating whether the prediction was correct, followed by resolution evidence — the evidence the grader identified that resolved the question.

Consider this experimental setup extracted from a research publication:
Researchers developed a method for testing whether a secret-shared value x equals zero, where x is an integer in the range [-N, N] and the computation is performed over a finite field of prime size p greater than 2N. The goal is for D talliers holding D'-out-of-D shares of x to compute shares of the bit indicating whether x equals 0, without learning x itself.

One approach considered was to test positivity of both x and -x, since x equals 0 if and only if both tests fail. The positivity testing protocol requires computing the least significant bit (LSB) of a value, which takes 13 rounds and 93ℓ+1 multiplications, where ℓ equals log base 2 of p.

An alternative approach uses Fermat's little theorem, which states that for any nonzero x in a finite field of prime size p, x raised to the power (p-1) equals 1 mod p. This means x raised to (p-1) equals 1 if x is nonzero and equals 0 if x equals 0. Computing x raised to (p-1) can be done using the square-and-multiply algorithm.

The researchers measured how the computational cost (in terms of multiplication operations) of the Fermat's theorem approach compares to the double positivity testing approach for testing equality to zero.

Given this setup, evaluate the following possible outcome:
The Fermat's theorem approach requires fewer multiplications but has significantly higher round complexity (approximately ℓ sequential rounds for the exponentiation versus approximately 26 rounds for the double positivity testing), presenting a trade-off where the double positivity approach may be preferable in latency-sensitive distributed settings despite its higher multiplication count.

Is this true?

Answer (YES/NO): NO